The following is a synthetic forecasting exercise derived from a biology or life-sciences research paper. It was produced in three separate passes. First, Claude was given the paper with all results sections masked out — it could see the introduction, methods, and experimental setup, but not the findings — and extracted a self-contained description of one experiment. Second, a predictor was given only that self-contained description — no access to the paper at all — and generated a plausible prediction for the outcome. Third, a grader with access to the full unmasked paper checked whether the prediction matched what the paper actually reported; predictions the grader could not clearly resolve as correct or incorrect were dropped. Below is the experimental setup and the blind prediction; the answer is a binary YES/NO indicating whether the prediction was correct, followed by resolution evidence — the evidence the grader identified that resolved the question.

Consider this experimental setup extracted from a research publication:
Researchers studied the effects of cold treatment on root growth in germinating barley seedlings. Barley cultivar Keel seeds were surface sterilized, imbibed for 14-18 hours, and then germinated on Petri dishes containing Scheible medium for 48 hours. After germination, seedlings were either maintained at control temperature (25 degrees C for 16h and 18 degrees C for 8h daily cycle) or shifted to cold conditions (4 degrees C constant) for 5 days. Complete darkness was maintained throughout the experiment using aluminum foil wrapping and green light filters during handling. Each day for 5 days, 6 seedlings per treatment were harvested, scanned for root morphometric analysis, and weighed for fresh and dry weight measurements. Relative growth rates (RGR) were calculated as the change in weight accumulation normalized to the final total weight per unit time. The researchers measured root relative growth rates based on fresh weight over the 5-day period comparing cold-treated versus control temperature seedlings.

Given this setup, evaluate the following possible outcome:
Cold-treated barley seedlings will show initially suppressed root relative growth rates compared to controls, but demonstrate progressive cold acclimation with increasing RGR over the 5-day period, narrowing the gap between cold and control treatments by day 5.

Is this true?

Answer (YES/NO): NO